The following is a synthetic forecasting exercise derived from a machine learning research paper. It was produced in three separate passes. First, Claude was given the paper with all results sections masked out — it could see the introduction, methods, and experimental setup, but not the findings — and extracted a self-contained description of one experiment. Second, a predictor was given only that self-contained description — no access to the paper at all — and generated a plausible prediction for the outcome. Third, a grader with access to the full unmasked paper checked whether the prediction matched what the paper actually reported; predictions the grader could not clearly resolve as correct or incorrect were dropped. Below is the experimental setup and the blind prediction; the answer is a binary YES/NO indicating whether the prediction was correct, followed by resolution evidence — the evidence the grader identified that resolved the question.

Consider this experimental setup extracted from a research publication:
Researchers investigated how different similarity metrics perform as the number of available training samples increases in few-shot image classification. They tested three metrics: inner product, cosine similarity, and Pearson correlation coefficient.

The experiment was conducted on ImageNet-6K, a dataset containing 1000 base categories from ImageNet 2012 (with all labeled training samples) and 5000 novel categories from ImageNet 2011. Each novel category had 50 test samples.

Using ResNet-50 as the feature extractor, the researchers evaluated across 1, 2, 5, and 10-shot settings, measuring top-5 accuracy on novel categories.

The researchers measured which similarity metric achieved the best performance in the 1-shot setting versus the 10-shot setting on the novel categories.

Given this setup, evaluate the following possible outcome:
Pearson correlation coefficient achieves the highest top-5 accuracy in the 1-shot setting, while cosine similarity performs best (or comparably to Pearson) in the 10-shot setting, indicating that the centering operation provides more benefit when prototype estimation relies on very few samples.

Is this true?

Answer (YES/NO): NO